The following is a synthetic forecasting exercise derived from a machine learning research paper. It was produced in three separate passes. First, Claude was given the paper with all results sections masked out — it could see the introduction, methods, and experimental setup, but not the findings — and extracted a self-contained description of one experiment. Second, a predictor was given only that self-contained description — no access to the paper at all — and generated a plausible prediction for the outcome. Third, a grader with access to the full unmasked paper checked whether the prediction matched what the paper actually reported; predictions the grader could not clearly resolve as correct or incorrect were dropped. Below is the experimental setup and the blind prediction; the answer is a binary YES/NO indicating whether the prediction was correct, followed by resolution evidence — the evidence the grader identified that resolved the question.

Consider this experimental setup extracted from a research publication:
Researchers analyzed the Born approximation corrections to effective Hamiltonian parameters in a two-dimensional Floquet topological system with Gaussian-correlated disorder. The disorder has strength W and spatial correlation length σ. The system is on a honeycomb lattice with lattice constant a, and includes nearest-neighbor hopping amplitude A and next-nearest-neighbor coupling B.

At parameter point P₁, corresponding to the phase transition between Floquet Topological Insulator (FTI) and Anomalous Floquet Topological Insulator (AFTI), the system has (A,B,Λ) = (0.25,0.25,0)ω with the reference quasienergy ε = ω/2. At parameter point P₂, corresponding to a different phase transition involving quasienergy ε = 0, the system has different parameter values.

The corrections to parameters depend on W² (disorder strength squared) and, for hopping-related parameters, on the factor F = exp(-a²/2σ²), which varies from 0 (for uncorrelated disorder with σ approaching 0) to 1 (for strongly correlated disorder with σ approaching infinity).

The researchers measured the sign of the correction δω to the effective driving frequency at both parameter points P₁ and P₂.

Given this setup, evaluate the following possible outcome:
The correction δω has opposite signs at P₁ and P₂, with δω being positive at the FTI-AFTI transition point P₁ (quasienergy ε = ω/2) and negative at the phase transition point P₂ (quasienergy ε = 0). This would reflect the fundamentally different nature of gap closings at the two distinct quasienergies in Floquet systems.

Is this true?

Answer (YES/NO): NO